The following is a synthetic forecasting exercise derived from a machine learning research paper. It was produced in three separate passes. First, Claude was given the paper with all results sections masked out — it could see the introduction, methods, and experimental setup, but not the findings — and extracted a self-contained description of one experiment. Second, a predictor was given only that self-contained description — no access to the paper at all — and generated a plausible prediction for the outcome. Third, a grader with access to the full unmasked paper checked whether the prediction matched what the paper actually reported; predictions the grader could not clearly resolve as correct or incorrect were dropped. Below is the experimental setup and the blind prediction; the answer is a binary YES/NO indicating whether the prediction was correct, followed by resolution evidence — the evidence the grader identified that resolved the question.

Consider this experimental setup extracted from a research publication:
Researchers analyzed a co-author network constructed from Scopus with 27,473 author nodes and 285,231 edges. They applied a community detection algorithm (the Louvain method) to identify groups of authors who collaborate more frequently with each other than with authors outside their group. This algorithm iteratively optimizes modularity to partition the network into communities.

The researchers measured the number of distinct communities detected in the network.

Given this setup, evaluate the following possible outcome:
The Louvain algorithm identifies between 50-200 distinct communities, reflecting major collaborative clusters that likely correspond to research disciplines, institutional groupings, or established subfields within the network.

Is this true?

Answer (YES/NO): NO